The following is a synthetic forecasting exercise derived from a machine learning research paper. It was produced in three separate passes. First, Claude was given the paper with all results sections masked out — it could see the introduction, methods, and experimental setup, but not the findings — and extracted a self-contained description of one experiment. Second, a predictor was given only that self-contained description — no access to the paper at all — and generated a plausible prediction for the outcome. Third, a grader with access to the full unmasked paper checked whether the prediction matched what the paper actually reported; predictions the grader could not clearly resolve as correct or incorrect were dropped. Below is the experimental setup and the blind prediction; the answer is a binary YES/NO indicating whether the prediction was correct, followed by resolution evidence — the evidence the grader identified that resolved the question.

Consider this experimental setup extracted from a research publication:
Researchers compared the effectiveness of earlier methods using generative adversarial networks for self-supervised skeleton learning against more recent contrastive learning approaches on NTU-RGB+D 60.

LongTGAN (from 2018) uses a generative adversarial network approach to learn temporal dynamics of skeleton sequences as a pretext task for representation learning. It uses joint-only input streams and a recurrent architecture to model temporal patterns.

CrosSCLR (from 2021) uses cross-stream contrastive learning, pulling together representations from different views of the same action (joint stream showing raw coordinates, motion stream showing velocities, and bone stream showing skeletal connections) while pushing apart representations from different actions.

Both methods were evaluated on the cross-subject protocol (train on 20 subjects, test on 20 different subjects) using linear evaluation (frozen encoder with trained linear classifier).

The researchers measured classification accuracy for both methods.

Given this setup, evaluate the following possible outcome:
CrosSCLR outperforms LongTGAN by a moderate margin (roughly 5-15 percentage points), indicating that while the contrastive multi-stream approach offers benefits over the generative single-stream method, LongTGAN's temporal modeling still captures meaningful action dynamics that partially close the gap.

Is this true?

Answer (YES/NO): NO